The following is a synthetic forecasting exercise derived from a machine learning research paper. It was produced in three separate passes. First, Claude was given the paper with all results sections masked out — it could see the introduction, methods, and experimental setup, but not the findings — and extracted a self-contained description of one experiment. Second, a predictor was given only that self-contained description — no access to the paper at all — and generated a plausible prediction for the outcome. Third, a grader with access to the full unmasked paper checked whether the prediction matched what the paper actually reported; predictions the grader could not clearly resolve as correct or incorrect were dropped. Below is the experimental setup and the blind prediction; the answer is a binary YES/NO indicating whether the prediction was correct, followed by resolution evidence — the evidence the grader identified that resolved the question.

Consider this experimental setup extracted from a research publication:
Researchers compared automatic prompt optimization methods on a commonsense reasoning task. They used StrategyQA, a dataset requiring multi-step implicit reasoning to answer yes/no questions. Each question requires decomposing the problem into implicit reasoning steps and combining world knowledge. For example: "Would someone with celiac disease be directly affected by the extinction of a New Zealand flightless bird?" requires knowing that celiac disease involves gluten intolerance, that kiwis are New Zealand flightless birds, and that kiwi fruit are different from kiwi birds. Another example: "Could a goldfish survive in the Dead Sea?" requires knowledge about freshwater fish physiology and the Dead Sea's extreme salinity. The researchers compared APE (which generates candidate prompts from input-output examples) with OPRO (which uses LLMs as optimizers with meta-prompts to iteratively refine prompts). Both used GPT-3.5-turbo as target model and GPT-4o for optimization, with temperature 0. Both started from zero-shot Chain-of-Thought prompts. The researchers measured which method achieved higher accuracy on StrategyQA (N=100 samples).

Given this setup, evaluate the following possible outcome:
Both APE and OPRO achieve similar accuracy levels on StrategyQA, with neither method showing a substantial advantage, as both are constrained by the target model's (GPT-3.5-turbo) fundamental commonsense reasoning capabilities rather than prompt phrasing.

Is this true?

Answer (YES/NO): NO